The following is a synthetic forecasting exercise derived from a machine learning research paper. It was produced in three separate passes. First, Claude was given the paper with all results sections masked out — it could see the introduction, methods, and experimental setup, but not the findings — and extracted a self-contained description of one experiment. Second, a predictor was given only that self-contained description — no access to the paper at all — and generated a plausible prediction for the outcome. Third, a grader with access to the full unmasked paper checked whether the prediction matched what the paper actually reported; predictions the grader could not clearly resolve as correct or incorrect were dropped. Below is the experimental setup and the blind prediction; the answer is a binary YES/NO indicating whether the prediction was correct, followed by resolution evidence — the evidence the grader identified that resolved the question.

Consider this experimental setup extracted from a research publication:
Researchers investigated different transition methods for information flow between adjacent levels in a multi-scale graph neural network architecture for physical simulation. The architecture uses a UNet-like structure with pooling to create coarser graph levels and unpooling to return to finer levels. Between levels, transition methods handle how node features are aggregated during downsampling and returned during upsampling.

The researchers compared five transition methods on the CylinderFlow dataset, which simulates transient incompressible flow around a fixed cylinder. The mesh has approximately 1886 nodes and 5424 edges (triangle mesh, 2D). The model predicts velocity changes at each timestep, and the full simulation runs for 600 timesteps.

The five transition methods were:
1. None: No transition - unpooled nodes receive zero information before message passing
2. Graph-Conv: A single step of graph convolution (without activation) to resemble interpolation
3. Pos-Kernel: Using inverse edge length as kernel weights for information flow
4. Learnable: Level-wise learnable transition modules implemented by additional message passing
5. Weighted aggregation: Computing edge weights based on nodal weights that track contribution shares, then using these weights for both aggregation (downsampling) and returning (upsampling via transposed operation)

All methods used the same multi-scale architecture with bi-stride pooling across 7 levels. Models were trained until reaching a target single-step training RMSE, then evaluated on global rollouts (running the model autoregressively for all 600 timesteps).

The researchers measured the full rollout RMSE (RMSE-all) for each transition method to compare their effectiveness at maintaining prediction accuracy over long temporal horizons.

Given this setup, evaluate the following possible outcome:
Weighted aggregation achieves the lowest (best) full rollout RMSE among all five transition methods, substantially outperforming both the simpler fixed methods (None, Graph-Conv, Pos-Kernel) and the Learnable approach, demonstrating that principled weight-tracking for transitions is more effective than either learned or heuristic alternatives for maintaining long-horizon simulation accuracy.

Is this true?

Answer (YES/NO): NO